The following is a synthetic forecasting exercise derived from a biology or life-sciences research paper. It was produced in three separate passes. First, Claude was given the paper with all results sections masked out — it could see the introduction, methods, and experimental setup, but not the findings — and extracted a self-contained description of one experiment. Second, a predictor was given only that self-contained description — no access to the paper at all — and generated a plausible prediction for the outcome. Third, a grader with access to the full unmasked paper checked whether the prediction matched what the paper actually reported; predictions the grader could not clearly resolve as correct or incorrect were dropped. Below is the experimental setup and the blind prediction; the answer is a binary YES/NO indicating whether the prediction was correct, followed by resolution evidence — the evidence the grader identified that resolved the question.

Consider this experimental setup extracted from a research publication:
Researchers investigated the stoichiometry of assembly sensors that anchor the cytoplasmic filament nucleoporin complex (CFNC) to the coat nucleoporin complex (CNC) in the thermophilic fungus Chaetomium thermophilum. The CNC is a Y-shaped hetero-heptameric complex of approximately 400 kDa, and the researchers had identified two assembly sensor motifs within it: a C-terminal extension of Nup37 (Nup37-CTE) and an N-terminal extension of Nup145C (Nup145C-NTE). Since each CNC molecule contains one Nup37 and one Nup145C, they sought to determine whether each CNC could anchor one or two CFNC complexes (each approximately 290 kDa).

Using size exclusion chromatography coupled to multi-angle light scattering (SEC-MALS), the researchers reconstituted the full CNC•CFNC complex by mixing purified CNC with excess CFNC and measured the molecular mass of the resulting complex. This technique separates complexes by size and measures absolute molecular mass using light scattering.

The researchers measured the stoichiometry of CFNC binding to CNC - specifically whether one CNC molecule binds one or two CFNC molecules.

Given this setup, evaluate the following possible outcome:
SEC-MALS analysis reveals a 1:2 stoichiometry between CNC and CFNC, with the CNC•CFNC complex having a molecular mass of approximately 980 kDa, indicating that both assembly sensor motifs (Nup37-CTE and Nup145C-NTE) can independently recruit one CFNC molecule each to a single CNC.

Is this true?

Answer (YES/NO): NO